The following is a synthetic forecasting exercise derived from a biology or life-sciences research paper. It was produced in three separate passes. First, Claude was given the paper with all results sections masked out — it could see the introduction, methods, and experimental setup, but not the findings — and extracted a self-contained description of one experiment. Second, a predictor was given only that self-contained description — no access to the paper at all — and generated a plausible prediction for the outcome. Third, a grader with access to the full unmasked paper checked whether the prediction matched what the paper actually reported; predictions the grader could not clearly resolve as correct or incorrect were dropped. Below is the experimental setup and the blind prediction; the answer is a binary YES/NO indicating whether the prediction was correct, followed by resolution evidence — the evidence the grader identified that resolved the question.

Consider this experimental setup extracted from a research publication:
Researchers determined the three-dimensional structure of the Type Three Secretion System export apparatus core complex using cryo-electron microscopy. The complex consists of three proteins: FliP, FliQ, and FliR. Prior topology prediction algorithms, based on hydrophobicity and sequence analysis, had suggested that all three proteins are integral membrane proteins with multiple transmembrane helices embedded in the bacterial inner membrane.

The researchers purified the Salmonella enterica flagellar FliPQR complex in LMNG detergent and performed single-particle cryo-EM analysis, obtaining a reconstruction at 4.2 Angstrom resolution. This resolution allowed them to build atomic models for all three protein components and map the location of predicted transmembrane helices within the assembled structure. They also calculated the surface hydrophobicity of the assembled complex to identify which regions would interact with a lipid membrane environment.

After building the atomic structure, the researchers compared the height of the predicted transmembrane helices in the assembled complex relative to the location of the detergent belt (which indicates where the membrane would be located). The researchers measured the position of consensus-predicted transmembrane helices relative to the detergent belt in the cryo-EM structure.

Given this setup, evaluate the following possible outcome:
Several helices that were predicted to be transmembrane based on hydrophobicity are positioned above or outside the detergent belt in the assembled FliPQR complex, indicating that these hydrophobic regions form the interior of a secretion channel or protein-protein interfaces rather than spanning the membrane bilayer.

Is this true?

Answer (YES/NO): YES